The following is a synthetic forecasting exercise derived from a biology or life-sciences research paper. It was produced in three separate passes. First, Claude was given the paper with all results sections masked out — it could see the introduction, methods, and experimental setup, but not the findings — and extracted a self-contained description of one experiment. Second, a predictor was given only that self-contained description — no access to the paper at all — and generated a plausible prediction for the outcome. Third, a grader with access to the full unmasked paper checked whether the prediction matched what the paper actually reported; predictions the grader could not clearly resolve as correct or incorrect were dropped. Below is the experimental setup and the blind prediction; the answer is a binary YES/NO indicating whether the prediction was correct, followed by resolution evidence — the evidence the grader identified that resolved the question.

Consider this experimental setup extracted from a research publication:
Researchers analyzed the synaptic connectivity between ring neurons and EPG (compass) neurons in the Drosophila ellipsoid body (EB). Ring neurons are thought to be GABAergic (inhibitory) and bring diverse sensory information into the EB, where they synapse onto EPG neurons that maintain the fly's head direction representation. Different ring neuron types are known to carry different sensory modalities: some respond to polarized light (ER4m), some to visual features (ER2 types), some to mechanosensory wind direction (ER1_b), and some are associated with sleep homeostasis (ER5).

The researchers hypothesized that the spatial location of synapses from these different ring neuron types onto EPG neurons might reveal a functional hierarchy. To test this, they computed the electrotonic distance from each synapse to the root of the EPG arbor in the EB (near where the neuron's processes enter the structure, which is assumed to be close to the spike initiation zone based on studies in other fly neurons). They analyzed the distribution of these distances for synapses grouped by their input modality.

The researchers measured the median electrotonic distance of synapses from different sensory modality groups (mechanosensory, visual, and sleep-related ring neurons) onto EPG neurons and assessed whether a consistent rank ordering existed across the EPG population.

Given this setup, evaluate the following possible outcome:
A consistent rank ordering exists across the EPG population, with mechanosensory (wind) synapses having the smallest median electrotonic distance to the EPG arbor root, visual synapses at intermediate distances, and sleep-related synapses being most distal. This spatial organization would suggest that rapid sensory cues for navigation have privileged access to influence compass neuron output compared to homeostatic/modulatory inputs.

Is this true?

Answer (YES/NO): YES